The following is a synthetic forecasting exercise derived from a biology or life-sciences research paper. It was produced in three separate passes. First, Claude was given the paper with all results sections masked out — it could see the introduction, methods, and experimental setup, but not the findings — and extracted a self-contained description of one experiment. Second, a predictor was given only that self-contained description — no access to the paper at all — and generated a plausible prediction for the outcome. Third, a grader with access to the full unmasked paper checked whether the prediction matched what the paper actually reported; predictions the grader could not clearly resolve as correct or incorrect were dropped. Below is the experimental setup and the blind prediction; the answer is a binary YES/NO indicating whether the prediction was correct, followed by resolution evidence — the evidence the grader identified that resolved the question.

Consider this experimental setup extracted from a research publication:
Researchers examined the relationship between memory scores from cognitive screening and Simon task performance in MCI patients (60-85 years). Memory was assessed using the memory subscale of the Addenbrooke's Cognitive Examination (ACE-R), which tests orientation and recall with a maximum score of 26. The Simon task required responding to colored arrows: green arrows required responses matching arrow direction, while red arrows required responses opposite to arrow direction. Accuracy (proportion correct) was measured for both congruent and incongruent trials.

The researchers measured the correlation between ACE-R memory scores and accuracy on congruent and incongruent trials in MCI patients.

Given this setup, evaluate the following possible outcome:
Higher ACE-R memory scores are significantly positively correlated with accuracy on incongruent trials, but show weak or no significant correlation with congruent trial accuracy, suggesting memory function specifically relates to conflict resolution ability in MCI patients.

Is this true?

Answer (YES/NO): NO